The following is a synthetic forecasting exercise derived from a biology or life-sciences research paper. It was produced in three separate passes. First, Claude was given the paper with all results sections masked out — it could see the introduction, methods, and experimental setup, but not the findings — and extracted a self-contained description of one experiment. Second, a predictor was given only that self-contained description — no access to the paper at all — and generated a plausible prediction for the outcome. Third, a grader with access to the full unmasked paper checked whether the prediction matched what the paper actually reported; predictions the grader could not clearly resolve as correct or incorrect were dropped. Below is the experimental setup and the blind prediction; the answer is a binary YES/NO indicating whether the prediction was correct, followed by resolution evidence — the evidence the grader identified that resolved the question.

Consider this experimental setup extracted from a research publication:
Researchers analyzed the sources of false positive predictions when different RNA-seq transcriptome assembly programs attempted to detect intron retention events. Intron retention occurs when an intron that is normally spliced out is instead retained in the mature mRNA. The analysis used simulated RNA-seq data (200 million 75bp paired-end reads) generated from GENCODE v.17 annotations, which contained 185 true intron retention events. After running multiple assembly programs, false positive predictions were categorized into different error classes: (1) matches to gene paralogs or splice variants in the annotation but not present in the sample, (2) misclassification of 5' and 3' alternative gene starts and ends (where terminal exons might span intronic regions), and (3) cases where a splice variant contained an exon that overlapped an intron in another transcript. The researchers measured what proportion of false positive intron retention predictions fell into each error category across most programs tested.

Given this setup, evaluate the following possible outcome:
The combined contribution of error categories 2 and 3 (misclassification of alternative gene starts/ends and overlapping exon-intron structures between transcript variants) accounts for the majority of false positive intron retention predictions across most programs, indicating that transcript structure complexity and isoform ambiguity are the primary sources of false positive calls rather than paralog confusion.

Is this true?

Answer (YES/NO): YES